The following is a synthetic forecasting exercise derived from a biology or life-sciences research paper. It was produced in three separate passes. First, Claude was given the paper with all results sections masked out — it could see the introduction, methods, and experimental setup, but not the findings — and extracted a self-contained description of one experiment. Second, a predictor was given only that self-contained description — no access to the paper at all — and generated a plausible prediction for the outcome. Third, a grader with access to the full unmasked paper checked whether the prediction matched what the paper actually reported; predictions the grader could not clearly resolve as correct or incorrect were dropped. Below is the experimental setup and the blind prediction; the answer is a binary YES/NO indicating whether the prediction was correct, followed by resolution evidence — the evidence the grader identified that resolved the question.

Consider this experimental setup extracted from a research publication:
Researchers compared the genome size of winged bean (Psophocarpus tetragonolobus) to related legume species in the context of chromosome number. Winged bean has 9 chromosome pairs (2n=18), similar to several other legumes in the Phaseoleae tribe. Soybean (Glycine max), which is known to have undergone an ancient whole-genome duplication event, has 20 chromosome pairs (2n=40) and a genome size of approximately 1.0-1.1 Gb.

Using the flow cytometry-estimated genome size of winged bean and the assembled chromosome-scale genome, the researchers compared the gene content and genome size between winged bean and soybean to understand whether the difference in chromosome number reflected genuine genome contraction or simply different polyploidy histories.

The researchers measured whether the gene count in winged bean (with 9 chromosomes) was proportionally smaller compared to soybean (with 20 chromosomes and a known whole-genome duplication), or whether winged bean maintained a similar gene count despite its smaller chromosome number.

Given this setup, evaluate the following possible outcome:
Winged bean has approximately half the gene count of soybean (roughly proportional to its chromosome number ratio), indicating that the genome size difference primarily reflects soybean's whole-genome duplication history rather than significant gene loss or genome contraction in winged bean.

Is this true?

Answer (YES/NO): NO